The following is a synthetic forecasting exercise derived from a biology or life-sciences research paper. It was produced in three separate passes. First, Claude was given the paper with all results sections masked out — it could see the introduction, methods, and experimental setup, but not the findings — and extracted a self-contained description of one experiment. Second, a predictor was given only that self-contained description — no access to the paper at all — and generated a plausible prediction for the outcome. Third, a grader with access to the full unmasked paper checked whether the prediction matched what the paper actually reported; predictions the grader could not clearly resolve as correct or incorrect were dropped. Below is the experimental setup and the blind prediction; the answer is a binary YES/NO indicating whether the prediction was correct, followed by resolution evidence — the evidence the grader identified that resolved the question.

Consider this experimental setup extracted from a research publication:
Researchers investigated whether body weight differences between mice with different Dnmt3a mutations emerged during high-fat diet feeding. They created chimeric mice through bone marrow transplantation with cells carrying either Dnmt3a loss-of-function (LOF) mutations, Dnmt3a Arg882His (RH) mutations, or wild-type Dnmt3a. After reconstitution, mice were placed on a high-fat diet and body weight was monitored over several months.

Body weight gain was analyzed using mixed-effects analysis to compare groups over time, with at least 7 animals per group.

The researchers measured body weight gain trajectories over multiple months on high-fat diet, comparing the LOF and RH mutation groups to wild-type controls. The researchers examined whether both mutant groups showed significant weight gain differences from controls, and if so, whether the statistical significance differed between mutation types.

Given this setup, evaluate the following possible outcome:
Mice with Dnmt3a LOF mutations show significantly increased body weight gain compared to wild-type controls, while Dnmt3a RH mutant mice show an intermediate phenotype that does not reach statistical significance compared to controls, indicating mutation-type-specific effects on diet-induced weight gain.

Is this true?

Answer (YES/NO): NO